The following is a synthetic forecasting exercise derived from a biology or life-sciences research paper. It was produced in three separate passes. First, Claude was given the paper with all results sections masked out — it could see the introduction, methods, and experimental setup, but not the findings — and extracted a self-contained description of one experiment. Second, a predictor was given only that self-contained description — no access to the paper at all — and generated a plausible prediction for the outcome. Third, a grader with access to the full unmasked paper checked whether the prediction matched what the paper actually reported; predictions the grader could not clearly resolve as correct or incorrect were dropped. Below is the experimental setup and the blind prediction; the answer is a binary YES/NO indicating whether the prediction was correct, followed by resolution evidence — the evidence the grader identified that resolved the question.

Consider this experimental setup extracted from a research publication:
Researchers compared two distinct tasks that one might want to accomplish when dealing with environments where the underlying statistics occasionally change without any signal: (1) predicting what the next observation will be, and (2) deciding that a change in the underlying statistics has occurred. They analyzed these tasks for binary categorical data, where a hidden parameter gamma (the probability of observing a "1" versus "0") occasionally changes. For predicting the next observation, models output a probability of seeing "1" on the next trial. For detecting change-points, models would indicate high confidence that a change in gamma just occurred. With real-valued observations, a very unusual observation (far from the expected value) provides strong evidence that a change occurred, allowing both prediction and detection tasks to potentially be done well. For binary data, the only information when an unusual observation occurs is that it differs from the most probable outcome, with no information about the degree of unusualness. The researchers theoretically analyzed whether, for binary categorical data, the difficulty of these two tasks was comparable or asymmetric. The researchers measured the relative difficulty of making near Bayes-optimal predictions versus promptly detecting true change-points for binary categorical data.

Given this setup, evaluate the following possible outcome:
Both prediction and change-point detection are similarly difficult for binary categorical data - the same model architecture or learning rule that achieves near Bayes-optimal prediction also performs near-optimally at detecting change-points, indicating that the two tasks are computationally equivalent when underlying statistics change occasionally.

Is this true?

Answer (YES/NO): NO